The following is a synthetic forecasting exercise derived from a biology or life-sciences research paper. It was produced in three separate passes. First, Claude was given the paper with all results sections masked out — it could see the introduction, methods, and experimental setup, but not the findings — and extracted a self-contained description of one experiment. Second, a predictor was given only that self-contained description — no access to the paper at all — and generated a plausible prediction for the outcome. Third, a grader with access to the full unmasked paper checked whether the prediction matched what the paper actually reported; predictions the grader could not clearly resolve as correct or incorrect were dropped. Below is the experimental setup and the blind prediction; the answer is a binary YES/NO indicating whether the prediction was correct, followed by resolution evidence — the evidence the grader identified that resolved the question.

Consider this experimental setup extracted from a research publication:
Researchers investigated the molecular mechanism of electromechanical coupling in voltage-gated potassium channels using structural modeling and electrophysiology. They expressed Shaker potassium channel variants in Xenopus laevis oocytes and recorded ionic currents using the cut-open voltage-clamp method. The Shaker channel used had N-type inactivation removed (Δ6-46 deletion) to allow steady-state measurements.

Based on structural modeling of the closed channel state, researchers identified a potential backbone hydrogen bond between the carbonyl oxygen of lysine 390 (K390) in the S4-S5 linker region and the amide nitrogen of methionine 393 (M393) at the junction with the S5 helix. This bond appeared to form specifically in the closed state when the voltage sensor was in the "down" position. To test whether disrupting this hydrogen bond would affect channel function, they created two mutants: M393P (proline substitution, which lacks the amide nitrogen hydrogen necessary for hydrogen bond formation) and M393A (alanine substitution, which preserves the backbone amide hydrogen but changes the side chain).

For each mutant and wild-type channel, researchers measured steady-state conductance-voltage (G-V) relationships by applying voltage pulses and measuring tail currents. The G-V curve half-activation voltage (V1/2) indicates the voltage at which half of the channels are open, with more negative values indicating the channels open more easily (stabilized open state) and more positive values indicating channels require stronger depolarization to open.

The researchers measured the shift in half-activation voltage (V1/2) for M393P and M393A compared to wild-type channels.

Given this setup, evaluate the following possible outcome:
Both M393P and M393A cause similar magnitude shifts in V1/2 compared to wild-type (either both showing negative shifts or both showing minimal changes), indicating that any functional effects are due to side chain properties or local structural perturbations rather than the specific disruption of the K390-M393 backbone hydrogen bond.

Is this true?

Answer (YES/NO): NO